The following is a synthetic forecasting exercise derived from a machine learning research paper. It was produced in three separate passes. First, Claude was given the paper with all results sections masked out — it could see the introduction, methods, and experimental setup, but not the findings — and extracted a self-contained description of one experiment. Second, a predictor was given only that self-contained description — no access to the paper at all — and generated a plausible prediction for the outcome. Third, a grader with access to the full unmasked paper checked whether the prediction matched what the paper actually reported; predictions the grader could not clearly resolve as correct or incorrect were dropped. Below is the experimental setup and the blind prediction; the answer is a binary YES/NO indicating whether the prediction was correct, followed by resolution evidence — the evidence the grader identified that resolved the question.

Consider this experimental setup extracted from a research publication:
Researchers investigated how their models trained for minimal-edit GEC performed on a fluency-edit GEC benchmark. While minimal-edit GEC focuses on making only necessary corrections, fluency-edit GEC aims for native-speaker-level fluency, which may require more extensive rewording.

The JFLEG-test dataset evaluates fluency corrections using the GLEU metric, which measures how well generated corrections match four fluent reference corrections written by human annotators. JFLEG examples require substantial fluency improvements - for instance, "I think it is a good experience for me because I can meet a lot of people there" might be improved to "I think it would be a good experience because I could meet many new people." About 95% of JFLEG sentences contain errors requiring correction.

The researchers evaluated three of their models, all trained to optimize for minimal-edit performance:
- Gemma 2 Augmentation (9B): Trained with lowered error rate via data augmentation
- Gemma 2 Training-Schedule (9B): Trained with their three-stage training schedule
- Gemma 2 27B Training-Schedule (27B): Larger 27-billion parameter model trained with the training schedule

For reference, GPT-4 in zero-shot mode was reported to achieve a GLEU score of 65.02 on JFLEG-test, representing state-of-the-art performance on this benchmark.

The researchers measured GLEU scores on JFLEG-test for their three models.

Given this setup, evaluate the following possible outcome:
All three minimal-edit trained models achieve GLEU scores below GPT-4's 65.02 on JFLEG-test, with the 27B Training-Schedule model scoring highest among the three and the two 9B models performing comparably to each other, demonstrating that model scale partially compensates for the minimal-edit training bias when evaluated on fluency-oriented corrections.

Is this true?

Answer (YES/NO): NO